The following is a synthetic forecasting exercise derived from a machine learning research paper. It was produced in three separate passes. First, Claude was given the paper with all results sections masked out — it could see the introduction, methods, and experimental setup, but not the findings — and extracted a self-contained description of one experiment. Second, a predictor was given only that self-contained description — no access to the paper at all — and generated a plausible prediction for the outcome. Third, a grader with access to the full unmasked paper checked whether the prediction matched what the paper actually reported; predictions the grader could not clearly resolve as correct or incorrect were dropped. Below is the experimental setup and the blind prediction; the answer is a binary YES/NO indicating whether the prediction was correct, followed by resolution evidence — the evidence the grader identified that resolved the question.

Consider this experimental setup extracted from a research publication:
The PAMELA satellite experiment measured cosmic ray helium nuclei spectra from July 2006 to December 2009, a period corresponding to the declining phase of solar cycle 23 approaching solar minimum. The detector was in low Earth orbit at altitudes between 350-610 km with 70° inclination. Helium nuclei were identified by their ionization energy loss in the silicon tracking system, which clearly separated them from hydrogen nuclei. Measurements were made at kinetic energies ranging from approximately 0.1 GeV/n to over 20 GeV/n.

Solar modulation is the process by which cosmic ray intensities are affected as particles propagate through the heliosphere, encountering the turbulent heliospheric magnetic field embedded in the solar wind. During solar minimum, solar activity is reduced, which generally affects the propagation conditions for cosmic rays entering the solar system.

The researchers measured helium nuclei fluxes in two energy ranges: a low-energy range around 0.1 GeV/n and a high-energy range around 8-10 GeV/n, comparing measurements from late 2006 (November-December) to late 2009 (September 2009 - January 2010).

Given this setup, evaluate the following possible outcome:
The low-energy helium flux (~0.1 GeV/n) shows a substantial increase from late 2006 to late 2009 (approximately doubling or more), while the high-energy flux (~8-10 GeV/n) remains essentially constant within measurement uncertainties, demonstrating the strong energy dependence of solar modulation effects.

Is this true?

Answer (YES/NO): YES